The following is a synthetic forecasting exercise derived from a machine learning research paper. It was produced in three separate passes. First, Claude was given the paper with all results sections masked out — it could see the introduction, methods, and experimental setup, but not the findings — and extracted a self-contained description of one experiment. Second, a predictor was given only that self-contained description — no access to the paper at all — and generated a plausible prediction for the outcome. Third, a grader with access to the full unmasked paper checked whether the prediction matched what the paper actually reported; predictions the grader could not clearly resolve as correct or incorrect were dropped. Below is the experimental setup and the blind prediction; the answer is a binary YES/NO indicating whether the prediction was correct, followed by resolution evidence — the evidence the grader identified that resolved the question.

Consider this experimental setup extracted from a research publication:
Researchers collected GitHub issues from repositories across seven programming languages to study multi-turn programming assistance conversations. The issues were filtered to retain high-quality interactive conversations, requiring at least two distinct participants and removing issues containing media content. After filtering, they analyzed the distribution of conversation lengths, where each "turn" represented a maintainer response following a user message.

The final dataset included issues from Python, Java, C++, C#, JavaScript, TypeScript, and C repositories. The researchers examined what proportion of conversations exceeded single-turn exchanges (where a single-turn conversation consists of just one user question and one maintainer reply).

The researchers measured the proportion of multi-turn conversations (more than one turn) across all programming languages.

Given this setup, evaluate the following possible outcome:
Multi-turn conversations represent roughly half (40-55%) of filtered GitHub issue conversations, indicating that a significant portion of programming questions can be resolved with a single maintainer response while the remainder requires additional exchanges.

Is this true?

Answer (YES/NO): NO